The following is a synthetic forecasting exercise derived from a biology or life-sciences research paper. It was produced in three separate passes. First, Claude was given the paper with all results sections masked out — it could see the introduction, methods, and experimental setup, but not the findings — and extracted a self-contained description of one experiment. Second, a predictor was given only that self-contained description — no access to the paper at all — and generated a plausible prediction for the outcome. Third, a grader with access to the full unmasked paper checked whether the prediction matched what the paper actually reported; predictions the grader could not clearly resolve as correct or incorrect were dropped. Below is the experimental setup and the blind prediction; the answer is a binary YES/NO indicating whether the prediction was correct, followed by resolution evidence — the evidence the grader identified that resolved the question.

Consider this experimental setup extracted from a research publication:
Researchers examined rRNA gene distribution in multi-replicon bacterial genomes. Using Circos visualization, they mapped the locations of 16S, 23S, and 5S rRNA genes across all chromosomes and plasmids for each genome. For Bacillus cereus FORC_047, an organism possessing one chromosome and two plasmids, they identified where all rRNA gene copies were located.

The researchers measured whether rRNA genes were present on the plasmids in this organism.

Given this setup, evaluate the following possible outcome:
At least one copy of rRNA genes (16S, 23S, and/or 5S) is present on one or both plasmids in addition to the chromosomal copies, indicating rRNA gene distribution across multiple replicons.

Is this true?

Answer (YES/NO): NO